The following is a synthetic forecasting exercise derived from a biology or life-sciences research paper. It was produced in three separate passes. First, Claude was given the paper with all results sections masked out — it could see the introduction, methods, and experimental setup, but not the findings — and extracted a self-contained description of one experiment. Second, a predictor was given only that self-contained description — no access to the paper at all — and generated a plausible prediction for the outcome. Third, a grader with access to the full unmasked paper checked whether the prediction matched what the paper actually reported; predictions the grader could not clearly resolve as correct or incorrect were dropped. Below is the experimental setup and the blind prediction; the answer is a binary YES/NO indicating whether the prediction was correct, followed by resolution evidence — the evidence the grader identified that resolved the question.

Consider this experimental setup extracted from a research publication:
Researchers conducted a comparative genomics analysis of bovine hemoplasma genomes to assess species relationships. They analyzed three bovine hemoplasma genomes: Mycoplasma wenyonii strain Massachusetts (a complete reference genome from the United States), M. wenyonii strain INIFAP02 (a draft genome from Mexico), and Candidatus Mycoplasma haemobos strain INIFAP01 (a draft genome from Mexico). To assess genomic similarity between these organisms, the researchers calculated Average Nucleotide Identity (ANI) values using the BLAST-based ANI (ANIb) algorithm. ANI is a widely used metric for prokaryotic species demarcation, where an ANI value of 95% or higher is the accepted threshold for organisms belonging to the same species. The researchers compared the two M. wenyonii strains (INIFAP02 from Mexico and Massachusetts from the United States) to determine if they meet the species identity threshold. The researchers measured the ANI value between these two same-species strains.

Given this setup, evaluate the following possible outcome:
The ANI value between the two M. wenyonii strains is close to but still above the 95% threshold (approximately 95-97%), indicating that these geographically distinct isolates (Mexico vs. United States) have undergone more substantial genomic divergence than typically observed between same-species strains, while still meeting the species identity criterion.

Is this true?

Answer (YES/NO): NO